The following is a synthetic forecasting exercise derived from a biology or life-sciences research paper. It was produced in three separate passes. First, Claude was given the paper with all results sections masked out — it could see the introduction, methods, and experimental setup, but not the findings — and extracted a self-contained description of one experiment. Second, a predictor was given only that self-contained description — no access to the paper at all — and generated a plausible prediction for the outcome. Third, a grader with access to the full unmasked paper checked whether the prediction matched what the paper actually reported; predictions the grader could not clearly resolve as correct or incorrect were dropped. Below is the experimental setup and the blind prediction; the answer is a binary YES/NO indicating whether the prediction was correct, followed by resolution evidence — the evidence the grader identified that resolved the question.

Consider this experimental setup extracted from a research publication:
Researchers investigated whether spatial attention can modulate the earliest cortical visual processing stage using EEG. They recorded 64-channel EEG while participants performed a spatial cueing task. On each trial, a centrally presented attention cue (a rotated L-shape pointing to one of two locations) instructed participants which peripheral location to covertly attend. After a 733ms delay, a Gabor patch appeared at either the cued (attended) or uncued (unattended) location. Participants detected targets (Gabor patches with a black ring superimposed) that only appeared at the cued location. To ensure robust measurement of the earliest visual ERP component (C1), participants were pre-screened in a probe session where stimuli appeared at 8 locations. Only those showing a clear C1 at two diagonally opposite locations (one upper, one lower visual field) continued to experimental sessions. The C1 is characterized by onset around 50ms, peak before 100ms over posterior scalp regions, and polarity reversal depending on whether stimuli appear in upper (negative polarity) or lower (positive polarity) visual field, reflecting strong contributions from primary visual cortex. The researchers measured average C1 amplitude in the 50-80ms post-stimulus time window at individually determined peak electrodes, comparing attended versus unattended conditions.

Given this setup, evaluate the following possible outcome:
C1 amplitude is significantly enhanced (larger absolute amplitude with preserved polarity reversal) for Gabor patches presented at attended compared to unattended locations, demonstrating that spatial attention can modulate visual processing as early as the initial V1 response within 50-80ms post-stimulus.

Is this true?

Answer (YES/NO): NO